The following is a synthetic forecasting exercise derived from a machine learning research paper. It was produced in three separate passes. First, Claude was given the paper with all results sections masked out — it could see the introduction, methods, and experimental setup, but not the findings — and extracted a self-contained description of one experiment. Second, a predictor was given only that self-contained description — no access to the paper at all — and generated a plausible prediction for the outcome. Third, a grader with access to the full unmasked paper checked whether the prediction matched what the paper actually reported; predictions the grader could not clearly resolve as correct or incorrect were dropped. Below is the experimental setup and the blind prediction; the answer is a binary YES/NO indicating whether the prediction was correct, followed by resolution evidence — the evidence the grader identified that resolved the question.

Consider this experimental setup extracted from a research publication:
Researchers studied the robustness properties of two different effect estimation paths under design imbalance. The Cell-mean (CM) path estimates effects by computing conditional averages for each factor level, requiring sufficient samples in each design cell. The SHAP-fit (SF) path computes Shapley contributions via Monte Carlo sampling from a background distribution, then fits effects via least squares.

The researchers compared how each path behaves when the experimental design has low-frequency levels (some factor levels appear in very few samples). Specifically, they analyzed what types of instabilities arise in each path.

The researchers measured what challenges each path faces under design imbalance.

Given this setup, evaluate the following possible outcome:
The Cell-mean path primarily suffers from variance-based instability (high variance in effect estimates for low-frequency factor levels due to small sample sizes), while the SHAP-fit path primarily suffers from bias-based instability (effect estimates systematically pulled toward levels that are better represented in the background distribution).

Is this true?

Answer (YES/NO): NO